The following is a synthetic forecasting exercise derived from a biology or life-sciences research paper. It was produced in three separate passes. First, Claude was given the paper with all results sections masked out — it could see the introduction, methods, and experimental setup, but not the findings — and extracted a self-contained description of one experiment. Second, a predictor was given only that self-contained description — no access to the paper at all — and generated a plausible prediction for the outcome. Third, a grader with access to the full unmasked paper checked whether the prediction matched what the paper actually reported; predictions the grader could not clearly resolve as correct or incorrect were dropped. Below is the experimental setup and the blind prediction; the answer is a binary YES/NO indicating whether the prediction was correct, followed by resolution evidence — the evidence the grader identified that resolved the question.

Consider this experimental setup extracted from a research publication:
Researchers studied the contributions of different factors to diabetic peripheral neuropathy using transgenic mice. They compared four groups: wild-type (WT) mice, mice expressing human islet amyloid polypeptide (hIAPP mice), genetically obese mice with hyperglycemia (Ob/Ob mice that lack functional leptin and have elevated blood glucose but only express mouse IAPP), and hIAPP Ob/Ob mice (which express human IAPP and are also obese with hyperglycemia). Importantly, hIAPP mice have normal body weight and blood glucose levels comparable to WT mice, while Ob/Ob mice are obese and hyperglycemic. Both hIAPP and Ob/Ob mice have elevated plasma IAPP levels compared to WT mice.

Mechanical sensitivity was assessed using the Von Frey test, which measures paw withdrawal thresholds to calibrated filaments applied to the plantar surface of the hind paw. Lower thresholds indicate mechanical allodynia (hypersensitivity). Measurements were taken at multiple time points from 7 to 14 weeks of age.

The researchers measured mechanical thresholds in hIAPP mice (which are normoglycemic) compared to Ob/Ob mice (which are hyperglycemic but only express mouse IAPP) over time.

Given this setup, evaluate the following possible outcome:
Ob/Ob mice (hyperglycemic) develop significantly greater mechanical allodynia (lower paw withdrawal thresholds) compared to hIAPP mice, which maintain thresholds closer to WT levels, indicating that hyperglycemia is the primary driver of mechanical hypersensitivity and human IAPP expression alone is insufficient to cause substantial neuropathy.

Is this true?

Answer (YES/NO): NO